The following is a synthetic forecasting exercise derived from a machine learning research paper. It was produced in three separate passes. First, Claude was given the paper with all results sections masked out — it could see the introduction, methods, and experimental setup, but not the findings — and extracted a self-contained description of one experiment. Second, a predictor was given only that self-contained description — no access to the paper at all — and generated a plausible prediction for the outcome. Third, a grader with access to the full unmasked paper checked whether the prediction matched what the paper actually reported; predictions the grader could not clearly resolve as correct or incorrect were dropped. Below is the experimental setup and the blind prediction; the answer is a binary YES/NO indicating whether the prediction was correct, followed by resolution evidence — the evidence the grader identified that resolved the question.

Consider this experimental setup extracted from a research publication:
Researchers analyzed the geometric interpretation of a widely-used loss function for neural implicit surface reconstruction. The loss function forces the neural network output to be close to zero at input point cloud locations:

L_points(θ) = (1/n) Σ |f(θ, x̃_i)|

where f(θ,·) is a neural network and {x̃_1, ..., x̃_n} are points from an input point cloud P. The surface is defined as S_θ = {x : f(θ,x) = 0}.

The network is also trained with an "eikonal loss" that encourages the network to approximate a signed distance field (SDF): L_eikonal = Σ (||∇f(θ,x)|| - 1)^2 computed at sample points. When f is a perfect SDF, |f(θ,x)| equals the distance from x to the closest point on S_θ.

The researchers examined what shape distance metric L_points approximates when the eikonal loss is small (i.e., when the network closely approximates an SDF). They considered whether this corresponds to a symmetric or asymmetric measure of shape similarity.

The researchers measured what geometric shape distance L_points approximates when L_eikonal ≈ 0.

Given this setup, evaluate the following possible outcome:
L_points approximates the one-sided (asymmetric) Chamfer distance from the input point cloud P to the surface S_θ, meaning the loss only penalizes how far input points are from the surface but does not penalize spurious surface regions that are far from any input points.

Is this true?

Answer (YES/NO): YES